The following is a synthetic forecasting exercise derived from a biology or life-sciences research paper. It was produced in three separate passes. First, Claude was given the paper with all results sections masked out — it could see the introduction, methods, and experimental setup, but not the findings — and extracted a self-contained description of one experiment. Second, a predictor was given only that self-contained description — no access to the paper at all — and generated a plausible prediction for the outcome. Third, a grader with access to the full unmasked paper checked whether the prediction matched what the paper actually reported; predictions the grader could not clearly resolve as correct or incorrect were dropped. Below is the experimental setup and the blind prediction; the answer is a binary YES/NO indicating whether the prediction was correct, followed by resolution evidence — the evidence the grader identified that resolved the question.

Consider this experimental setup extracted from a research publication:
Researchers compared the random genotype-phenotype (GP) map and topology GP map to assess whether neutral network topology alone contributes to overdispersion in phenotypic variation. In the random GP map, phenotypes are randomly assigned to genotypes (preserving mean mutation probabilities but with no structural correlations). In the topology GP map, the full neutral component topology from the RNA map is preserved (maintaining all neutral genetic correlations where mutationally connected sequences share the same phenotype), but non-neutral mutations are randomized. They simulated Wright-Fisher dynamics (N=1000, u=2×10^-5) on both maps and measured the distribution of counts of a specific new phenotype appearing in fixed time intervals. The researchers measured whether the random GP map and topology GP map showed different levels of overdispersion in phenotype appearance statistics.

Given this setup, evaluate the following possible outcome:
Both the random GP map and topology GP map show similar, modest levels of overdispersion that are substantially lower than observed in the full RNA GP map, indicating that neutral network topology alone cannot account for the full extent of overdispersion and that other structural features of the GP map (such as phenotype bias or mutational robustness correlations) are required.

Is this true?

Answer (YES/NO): NO